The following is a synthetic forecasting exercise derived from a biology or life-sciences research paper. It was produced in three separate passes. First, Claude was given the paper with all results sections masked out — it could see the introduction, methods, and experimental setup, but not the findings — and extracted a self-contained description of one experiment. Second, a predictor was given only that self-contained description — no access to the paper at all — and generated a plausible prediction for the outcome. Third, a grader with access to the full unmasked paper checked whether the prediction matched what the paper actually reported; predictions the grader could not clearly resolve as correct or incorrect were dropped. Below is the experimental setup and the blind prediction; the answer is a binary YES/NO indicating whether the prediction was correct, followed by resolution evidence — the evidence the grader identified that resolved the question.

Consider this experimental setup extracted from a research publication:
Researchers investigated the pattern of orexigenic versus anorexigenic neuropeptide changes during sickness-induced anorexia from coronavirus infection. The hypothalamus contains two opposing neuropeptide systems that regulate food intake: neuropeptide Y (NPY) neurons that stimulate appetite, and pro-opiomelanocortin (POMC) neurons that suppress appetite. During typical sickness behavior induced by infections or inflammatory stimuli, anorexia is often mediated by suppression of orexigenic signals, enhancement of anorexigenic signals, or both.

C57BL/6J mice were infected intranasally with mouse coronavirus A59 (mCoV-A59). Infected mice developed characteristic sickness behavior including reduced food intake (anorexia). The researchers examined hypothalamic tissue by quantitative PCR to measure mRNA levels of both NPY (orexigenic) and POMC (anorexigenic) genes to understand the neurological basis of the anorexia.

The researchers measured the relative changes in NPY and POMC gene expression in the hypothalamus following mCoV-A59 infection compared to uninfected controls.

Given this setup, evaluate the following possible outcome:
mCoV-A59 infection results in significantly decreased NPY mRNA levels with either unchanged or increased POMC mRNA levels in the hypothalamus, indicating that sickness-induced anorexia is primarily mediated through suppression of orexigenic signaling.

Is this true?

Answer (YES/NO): NO